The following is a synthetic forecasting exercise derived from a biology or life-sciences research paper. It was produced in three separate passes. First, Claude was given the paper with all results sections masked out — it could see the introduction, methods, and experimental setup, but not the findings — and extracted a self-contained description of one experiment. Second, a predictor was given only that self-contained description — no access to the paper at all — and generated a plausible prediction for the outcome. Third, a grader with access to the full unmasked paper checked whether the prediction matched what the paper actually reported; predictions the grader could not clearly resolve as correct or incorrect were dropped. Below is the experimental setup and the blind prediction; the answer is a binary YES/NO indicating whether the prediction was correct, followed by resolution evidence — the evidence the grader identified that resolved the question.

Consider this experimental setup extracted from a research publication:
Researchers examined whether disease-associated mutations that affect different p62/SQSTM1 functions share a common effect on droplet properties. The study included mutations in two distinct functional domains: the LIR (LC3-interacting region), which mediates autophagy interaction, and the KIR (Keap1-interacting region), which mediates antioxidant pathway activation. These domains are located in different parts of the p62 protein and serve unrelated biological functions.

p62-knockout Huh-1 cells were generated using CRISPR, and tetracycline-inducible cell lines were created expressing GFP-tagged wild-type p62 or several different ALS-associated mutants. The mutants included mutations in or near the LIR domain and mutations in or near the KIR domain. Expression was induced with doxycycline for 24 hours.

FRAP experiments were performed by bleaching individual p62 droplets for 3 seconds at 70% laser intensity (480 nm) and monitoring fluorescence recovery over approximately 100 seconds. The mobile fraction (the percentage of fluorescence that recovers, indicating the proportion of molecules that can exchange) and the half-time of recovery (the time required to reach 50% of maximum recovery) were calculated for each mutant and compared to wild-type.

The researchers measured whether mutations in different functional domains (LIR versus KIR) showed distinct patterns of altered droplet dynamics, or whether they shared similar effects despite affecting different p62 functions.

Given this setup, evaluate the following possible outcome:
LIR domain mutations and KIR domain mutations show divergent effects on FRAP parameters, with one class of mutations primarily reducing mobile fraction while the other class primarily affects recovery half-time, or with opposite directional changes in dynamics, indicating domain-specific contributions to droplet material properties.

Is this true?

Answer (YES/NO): NO